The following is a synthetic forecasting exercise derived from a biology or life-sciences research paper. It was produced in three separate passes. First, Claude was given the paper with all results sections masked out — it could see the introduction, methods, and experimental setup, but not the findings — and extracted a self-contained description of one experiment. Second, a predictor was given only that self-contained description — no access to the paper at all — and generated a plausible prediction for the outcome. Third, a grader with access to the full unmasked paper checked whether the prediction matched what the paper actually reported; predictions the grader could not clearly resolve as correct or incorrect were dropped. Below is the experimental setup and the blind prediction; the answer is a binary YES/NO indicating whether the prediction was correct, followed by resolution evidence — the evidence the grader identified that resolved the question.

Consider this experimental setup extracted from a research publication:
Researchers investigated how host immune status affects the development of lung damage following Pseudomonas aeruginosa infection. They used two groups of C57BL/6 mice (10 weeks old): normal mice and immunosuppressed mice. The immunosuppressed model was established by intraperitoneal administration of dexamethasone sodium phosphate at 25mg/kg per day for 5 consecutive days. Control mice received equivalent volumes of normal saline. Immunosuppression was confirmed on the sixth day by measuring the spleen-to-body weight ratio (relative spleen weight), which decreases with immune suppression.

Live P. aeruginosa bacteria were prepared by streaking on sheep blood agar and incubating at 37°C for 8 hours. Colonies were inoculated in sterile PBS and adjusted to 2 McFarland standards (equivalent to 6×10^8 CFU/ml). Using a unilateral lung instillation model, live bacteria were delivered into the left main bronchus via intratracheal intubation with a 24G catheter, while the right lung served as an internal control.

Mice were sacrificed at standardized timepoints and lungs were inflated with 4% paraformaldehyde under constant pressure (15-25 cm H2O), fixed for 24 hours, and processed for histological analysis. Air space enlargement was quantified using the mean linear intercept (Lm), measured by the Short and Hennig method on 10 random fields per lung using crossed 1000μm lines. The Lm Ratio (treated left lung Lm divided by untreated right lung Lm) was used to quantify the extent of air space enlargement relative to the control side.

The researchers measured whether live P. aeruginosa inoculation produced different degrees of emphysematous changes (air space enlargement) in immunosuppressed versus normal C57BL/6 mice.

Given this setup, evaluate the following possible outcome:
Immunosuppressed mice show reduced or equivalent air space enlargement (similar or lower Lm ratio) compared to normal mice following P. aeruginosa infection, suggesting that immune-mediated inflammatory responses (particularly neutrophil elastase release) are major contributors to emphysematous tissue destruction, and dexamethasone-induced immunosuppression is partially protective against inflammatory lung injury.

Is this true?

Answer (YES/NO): NO